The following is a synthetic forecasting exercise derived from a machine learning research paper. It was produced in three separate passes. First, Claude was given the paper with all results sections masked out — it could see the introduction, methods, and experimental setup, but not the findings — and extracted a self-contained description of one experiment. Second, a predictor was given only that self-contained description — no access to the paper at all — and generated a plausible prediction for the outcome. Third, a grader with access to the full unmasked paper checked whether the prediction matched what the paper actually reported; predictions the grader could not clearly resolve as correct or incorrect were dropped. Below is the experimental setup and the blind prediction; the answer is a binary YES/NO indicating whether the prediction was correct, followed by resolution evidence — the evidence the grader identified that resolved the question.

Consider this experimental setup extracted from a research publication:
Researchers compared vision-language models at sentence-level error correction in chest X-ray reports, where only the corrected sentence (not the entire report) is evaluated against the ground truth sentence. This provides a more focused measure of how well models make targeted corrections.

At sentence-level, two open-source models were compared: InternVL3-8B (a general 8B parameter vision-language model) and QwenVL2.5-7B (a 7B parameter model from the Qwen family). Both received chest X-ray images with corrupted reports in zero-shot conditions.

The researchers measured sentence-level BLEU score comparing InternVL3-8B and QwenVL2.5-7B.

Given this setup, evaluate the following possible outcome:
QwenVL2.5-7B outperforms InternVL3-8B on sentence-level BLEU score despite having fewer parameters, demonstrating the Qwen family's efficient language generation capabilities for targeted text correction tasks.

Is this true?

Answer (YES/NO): NO